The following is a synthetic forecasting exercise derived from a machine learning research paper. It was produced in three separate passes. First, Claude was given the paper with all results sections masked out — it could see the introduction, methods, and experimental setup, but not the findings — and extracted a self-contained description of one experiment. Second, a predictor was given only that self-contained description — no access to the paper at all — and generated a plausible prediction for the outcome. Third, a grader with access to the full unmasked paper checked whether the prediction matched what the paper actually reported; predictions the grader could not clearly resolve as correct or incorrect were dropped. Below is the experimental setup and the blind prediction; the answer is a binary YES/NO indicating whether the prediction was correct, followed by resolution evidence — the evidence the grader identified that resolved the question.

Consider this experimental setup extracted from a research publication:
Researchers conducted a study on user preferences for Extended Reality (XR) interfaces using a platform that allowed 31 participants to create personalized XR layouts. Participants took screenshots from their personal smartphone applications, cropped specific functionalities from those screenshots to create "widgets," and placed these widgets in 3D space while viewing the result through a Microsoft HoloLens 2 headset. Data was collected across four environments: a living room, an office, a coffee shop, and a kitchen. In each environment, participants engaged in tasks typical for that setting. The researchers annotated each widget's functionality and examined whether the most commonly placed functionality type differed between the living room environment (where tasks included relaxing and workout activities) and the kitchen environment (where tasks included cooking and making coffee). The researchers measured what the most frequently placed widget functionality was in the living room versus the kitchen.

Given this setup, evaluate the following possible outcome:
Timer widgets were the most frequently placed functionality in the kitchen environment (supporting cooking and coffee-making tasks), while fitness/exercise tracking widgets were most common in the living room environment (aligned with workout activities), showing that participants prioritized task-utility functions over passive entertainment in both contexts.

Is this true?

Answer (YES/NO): NO